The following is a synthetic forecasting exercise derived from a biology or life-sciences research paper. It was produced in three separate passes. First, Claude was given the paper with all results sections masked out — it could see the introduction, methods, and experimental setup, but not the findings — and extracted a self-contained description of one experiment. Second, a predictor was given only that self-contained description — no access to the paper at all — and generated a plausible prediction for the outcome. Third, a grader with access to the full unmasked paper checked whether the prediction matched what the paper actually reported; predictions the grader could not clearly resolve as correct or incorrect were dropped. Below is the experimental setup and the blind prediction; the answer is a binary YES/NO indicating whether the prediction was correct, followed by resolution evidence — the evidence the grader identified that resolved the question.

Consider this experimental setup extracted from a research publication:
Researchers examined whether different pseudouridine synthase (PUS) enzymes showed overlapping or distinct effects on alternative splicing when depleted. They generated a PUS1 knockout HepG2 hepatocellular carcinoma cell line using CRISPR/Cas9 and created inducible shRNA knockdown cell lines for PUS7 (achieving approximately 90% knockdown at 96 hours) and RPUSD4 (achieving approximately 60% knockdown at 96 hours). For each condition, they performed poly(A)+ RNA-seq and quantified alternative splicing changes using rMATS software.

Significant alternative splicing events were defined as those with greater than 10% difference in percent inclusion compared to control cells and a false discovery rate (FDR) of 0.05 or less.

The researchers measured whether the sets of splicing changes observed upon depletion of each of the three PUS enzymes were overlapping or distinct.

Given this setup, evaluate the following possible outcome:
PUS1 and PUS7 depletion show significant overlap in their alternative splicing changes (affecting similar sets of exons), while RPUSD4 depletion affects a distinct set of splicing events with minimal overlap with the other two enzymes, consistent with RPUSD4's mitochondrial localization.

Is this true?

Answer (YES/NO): NO